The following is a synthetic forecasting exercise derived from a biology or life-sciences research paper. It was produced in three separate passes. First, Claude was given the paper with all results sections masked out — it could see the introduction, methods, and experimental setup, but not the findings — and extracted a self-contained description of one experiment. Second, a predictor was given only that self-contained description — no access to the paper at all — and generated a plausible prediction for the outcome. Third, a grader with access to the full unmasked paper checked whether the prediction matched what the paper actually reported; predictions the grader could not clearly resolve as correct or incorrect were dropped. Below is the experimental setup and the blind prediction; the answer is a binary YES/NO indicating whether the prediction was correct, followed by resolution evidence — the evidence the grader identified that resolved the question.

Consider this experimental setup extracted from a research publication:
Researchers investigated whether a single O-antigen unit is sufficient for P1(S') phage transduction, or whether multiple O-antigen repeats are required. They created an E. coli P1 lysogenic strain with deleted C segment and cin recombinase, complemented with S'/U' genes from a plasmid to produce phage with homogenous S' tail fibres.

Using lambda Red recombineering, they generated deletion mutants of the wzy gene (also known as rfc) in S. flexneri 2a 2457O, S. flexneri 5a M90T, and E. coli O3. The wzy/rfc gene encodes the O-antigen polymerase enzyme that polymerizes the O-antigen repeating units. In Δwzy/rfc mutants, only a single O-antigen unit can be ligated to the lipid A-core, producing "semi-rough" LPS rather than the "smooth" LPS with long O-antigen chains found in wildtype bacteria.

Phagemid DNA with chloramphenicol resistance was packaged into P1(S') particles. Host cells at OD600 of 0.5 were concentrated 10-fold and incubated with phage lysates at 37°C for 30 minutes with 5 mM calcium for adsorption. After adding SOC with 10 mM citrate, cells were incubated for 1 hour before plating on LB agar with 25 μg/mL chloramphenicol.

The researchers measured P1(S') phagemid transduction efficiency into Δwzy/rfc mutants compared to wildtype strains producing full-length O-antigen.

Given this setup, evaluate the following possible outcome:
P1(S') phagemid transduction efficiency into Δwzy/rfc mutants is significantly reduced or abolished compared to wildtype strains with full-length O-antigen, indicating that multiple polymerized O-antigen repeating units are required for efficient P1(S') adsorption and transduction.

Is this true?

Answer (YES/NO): NO